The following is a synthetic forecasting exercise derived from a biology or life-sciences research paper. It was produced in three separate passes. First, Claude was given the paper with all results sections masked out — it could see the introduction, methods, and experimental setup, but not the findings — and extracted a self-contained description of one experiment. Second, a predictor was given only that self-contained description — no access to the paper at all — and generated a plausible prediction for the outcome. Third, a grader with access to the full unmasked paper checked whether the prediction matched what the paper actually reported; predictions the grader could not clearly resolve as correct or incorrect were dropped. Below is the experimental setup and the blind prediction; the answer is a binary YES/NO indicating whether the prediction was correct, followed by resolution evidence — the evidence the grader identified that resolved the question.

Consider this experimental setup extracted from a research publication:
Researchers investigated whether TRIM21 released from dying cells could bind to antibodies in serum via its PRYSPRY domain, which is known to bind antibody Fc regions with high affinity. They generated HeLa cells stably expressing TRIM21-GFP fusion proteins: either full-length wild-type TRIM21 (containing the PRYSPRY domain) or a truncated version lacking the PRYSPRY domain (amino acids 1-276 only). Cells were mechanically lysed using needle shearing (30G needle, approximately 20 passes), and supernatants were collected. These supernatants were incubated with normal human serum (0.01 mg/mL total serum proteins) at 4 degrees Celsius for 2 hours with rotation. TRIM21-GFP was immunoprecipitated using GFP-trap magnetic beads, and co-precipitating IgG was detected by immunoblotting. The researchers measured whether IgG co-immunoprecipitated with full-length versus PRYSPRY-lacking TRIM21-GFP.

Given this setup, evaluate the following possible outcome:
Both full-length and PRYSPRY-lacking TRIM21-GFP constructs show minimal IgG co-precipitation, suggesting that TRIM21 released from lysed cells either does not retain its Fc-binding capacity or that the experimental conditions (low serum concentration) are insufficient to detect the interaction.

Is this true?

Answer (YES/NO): NO